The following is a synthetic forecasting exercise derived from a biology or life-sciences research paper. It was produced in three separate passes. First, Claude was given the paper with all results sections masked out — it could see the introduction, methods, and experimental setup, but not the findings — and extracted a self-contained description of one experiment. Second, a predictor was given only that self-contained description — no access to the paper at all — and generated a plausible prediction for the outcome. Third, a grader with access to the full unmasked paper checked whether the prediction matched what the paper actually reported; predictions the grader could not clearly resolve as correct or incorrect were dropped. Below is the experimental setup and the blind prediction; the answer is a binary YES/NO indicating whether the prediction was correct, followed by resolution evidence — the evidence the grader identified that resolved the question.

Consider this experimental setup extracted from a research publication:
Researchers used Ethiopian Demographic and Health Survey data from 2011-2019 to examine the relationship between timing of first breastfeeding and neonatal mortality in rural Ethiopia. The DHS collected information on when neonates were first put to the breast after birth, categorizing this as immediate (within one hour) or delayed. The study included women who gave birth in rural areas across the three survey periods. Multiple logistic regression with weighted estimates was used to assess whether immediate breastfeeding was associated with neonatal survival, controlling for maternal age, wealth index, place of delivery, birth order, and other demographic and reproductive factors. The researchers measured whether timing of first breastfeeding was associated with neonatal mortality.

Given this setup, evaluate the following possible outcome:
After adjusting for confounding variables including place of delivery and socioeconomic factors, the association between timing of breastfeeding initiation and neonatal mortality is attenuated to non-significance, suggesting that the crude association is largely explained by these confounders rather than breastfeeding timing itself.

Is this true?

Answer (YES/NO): NO